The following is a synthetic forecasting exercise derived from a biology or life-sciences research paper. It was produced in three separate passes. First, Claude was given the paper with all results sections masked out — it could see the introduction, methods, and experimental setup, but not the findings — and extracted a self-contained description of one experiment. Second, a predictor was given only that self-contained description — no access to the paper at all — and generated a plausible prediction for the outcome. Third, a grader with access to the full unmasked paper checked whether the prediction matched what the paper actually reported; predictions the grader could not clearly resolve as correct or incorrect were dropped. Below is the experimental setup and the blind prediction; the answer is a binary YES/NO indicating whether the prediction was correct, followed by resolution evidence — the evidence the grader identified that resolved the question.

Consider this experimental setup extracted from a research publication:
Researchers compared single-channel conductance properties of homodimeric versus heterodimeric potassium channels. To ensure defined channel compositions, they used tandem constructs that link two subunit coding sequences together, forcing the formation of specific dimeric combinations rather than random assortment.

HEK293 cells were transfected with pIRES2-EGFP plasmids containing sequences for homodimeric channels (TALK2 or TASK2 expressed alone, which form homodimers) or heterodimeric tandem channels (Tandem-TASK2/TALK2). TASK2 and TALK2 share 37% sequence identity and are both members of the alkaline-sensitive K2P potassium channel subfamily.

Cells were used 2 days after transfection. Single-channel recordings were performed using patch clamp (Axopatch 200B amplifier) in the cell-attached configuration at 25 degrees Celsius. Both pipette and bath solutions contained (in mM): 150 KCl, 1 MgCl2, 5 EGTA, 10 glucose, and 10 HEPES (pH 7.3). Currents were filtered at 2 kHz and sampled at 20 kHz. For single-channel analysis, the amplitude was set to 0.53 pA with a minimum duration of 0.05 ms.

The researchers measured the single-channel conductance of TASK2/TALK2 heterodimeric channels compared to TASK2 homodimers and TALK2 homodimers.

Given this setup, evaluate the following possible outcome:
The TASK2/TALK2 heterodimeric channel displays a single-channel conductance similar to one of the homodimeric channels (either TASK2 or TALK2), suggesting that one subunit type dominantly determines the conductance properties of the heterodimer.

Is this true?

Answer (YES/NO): YES